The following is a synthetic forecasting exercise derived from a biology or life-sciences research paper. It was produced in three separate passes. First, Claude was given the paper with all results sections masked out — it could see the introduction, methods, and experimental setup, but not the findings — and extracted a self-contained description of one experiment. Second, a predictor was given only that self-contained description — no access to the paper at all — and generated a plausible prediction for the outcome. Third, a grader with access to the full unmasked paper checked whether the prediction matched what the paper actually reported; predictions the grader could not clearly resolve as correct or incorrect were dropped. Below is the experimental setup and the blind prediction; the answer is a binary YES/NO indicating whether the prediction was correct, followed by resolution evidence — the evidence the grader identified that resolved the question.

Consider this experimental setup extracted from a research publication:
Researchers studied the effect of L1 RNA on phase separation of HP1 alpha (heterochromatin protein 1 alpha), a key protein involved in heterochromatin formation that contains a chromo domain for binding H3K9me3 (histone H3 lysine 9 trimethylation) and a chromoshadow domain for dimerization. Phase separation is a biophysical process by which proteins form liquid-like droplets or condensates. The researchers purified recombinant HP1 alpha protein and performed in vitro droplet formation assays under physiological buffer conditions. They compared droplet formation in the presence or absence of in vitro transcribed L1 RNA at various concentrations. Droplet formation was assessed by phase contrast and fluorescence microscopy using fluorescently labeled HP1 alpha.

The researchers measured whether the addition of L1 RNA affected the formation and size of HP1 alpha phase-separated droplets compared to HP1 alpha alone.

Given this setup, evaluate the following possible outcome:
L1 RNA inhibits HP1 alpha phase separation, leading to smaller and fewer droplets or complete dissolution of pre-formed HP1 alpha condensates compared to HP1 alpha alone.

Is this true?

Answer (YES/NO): NO